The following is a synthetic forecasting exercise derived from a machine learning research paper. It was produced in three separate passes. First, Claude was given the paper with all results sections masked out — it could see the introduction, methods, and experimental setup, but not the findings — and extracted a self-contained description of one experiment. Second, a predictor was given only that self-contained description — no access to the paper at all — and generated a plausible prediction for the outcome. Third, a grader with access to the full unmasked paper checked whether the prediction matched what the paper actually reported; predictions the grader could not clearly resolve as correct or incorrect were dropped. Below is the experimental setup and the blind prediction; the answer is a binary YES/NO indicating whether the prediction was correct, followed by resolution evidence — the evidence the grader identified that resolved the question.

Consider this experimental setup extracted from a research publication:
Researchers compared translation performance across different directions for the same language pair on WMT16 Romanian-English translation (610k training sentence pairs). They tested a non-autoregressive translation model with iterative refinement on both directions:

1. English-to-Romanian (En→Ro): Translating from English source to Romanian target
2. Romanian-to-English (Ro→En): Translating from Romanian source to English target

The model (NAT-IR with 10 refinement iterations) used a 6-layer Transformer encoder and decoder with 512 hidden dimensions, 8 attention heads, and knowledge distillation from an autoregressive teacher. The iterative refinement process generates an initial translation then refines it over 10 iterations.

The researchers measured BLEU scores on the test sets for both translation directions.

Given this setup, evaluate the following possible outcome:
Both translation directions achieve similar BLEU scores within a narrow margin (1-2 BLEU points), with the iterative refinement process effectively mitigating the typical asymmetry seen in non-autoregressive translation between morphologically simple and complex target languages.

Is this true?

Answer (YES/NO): YES